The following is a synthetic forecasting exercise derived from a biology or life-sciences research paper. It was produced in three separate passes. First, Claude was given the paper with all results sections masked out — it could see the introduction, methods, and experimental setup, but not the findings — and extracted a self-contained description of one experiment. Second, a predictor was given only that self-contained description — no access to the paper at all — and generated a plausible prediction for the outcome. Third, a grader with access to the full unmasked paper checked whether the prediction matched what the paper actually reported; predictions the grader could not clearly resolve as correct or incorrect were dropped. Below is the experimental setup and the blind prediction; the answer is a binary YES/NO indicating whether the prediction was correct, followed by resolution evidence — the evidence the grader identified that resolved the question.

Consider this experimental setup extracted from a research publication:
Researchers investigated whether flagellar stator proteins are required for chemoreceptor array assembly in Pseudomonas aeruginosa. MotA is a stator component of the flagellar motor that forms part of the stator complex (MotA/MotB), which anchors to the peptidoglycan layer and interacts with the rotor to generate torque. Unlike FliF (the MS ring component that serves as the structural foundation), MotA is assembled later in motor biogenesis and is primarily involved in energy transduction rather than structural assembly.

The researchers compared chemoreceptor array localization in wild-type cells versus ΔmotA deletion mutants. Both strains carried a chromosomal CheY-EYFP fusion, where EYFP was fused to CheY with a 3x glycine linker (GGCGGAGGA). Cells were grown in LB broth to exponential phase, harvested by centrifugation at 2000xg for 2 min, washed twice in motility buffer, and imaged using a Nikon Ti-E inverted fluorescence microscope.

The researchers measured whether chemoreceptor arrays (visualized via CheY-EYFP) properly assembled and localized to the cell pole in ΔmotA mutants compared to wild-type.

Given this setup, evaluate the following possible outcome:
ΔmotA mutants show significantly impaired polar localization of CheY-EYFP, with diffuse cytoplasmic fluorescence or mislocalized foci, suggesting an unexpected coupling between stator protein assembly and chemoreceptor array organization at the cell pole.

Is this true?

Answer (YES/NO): NO